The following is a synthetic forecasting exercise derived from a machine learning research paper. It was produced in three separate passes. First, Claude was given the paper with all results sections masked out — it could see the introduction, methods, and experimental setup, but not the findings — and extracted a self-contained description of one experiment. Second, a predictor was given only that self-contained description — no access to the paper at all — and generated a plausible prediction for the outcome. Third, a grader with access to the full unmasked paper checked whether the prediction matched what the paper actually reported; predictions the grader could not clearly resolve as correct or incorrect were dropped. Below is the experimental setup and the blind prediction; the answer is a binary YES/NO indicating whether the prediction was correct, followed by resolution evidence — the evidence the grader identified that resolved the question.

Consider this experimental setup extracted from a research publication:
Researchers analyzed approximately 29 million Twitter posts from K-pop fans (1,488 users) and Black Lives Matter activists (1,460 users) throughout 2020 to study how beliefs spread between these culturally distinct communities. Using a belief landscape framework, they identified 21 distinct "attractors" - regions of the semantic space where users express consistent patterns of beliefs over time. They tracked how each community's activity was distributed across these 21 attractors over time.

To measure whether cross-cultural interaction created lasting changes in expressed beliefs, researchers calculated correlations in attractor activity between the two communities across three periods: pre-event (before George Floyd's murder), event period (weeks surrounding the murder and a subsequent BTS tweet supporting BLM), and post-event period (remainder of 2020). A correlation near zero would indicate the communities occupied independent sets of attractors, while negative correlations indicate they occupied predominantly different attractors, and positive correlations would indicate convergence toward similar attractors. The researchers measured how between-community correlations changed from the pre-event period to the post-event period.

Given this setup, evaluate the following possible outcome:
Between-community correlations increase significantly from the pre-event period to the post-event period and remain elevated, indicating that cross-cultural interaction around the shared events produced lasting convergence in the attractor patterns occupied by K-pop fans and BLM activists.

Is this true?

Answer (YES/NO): YES